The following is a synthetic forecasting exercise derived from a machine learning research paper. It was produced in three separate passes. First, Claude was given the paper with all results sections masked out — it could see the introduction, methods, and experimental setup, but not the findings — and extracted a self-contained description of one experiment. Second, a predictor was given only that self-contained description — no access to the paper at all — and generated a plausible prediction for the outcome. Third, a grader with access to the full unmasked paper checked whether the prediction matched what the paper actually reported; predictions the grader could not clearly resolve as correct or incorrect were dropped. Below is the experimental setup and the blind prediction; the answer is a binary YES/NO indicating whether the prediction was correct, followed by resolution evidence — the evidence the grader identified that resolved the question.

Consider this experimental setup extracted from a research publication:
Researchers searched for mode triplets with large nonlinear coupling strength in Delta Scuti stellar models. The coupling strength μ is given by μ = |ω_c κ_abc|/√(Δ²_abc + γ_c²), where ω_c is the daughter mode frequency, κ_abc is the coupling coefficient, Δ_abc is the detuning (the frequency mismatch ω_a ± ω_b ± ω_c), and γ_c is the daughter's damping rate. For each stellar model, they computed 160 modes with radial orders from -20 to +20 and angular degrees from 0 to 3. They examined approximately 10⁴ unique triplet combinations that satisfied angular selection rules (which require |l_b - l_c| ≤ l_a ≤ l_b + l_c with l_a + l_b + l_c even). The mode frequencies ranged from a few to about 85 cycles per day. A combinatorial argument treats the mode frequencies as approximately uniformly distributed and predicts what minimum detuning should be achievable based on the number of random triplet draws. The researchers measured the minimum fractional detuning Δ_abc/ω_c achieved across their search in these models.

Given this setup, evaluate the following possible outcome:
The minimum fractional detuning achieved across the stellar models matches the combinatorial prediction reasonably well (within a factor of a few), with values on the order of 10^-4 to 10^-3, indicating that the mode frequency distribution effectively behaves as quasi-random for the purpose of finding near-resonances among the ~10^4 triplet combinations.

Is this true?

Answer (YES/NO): NO